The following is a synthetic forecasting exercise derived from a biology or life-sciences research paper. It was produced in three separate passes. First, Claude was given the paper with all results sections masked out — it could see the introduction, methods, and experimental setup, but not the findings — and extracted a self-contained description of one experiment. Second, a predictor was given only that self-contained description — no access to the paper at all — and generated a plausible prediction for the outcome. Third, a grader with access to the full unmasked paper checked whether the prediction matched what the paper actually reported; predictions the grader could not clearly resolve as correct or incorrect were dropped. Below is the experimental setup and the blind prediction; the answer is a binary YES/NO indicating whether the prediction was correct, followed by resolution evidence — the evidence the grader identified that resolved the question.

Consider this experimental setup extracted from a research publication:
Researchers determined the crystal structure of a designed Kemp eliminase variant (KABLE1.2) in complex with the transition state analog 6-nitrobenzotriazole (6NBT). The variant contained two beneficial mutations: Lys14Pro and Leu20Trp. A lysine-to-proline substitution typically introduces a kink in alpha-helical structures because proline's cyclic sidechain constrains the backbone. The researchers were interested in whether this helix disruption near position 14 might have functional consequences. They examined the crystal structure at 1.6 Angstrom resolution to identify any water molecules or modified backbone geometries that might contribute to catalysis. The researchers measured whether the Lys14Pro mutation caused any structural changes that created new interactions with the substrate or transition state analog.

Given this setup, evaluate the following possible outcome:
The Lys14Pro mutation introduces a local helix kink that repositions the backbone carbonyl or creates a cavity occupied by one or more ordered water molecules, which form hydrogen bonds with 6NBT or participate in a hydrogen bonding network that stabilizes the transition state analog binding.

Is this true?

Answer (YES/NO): YES